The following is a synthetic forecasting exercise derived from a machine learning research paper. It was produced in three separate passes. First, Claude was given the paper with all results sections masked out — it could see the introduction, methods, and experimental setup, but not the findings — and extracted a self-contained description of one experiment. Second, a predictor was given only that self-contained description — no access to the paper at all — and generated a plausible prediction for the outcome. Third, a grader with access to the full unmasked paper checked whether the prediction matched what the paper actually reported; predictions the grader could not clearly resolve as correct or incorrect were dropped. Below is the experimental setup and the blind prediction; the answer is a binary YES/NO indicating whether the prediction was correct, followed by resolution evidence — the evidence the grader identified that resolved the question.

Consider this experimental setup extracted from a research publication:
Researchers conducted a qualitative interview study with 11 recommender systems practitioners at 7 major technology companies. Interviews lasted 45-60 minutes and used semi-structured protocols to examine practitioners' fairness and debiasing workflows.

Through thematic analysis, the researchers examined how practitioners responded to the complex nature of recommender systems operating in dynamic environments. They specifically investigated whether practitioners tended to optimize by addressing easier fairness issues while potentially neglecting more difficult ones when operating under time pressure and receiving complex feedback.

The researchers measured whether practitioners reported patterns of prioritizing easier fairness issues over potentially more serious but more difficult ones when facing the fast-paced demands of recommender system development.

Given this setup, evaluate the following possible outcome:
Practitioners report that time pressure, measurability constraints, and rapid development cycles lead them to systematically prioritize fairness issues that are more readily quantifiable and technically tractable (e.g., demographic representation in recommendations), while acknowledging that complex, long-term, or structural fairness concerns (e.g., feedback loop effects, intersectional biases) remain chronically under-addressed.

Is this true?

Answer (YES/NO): NO